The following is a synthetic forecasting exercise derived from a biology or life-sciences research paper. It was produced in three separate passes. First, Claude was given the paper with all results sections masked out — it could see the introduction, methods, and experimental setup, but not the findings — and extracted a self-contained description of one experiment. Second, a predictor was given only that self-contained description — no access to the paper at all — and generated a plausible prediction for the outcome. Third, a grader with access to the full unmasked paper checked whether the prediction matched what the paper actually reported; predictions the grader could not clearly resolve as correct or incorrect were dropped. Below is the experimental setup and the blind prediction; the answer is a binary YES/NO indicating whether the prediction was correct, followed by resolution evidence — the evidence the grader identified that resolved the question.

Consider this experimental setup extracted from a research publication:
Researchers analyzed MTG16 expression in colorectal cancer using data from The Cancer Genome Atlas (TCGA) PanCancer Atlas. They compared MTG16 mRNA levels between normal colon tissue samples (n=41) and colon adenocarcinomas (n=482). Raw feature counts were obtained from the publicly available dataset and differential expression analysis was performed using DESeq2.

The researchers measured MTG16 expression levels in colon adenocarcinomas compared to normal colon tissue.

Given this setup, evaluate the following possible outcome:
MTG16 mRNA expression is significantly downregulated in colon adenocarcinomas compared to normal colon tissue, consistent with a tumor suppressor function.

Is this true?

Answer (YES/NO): YES